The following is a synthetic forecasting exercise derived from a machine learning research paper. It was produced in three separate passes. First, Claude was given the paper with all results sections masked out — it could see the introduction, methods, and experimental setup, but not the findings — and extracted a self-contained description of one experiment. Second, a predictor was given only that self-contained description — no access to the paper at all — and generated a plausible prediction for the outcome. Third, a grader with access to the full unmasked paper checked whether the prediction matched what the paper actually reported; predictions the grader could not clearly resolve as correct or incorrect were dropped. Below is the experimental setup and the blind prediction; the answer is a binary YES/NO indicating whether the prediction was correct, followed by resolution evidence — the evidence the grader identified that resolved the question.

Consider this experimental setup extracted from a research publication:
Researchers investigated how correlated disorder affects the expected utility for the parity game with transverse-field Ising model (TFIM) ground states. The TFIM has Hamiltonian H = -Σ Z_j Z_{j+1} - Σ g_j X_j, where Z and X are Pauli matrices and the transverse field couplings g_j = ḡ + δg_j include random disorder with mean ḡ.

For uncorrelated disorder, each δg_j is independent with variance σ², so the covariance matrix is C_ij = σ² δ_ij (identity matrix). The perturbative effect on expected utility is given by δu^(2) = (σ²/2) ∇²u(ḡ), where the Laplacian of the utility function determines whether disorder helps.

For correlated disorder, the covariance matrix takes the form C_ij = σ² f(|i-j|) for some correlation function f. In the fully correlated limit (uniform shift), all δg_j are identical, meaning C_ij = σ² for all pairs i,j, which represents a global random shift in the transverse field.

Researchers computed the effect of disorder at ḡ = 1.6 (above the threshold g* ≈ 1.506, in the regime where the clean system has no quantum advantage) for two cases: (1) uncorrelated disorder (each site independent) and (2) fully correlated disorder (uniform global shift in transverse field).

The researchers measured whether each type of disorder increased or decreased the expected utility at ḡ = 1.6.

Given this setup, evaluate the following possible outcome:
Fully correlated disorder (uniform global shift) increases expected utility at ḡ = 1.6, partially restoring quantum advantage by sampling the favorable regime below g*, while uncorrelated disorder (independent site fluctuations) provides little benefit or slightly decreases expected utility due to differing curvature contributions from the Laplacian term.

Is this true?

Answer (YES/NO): NO